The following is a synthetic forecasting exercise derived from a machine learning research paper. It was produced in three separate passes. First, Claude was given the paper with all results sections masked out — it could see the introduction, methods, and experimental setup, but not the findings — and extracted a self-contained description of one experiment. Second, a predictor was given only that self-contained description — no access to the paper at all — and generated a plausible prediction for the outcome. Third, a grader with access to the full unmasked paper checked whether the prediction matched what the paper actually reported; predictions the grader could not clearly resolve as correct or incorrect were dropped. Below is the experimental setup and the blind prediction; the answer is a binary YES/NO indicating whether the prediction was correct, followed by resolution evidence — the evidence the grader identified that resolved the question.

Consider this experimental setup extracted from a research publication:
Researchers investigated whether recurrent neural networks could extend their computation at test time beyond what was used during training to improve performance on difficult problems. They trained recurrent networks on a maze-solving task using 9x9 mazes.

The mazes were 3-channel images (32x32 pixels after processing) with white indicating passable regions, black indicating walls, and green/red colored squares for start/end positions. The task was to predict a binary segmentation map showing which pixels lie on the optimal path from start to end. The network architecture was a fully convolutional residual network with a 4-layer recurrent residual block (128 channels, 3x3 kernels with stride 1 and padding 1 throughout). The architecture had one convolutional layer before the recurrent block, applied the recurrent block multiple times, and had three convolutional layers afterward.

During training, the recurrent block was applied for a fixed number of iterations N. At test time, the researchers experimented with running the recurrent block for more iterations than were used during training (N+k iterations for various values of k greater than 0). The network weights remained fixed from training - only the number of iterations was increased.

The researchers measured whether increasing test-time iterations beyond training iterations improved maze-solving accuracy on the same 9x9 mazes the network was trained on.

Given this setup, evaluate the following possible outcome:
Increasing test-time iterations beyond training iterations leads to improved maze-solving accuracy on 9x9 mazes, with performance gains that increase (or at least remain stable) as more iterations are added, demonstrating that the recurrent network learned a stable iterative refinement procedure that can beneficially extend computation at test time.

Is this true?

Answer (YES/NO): NO